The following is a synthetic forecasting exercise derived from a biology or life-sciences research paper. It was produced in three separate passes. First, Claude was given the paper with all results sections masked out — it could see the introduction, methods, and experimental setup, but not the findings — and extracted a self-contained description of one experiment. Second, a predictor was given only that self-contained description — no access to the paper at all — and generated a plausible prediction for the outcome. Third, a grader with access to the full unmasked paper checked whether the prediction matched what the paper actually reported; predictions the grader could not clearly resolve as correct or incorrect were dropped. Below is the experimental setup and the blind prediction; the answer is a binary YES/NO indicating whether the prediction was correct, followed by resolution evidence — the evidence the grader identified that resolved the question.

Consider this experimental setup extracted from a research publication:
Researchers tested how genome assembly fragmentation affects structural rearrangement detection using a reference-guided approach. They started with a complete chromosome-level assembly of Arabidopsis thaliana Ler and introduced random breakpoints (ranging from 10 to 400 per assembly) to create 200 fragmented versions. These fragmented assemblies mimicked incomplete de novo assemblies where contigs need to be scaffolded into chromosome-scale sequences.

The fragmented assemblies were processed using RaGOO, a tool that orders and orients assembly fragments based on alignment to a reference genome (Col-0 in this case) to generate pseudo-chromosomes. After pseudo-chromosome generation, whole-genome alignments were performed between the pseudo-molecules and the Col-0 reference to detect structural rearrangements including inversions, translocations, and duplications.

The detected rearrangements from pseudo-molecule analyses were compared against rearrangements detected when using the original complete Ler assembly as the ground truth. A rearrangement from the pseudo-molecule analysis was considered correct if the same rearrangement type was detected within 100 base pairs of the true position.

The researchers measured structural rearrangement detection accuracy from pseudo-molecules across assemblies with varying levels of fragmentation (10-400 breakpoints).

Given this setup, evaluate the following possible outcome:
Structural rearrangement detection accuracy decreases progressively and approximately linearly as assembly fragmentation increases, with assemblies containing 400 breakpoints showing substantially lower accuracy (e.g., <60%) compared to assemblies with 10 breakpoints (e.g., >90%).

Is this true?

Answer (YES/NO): NO